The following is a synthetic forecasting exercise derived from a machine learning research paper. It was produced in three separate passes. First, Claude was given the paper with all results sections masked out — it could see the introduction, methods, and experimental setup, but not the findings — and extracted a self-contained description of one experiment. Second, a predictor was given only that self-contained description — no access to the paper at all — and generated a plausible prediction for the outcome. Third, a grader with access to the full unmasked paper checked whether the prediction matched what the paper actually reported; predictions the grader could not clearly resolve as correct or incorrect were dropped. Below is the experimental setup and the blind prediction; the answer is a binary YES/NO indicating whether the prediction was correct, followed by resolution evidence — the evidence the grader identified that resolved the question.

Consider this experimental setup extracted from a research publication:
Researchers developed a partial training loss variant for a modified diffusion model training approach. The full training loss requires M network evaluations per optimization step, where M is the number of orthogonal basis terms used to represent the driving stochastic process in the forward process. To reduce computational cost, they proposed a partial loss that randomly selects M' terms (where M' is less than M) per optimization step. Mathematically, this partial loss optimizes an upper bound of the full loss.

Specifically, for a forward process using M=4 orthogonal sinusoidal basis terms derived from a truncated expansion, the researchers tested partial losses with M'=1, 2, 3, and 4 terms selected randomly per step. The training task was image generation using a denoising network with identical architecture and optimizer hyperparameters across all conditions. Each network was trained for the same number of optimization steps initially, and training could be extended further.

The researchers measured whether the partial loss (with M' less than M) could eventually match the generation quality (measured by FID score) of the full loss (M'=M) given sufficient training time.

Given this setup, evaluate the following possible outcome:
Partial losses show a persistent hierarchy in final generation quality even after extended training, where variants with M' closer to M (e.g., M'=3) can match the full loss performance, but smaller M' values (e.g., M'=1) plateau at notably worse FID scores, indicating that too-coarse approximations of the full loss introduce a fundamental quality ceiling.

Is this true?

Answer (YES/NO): NO